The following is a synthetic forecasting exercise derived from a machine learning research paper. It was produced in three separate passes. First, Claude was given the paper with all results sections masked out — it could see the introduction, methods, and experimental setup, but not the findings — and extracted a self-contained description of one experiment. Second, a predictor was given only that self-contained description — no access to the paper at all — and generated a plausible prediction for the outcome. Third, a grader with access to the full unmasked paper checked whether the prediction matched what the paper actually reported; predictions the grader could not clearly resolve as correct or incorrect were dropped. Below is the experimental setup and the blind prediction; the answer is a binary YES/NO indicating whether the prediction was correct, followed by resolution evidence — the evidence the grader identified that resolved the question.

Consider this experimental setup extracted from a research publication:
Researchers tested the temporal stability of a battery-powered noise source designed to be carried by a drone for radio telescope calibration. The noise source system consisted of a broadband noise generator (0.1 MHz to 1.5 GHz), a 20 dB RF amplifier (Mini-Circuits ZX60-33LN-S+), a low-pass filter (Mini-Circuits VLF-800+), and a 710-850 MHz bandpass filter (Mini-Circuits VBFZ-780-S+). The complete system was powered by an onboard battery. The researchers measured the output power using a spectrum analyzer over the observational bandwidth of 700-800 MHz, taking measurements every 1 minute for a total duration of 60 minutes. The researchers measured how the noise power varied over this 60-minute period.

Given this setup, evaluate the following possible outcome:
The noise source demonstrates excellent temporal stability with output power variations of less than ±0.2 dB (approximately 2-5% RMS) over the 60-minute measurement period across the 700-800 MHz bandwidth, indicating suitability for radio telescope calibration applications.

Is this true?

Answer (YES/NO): YES